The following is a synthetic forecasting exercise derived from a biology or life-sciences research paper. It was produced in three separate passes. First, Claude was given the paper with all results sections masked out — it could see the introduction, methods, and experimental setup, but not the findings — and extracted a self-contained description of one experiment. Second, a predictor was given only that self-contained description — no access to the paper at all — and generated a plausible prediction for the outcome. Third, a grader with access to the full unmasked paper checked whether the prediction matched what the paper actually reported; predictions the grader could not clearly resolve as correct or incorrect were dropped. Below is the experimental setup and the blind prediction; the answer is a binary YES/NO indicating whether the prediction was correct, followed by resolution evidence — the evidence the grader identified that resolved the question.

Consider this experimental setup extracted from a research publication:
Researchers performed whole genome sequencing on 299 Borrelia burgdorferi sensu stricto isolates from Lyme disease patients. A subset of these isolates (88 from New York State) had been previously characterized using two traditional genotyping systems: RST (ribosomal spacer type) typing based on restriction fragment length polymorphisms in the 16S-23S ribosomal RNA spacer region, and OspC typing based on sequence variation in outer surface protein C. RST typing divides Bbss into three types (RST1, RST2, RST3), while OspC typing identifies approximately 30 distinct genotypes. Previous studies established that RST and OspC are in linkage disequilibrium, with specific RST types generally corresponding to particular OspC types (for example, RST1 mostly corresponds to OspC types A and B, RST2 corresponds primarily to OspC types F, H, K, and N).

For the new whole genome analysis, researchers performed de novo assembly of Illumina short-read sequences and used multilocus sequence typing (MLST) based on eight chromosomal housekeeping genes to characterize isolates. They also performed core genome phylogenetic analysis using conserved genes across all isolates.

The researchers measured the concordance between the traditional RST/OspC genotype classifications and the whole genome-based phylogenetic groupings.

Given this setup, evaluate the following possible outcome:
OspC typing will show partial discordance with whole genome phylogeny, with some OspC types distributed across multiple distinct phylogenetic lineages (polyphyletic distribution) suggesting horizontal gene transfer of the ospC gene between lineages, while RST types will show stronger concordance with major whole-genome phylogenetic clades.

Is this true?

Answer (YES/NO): NO